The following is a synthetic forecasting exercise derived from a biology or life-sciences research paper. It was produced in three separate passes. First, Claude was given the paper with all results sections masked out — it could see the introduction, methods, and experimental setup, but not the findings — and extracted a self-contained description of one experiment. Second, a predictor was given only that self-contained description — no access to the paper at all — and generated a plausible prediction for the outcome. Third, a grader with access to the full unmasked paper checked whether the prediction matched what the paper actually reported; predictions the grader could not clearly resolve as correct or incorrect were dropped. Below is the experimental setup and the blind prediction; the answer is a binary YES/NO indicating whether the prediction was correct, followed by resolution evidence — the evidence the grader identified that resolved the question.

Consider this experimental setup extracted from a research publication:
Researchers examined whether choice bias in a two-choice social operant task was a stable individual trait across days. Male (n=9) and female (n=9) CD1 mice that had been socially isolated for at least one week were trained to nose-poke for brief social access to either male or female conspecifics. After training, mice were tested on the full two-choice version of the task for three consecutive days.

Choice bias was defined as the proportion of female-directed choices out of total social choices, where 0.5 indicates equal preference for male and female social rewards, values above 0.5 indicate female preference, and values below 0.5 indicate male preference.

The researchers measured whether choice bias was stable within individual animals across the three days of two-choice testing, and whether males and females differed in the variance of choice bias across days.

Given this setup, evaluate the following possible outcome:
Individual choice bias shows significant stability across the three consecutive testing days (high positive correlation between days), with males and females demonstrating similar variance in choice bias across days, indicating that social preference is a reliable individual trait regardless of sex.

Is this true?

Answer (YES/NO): YES